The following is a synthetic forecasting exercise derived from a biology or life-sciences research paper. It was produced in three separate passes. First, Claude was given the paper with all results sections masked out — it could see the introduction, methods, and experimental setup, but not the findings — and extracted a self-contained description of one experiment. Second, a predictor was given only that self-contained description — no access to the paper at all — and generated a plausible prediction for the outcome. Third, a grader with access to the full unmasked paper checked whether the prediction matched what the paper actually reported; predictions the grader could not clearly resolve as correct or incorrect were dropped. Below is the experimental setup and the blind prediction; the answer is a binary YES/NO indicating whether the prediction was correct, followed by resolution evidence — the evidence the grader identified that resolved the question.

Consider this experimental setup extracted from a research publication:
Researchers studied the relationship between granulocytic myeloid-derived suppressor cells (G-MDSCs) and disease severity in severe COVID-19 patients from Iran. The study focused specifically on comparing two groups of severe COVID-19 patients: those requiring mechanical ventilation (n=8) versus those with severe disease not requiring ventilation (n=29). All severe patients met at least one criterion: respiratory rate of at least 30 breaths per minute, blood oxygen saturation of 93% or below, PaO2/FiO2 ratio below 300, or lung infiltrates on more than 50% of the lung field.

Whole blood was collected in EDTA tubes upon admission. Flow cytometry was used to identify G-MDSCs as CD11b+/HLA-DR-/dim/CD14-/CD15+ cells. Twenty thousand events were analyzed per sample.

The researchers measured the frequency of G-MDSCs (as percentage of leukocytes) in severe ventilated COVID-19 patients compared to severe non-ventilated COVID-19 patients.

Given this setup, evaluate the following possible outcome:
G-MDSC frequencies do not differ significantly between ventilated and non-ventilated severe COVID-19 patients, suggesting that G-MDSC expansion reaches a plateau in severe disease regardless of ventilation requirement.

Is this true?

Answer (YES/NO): YES